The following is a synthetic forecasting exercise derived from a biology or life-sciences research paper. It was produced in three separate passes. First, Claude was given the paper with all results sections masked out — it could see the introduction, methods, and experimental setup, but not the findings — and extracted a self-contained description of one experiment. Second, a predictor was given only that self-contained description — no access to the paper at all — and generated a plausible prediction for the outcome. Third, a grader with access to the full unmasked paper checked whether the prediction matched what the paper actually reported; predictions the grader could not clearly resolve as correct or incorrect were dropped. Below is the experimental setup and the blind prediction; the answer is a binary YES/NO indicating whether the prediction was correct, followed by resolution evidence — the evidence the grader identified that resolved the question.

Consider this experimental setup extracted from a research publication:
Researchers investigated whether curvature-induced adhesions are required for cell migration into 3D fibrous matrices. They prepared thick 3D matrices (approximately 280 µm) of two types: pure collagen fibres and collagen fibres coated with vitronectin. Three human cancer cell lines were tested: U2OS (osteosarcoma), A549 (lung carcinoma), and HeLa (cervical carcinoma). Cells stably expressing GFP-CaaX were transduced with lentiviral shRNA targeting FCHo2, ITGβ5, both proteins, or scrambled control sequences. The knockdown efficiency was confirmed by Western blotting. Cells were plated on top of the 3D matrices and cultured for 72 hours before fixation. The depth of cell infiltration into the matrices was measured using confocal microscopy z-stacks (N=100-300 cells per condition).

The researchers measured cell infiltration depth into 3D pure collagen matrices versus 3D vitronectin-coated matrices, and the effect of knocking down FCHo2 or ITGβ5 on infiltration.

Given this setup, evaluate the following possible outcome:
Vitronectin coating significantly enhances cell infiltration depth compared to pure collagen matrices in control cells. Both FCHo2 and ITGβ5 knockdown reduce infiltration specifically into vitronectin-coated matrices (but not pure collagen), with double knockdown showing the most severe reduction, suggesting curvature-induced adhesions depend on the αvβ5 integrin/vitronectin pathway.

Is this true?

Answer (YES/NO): NO